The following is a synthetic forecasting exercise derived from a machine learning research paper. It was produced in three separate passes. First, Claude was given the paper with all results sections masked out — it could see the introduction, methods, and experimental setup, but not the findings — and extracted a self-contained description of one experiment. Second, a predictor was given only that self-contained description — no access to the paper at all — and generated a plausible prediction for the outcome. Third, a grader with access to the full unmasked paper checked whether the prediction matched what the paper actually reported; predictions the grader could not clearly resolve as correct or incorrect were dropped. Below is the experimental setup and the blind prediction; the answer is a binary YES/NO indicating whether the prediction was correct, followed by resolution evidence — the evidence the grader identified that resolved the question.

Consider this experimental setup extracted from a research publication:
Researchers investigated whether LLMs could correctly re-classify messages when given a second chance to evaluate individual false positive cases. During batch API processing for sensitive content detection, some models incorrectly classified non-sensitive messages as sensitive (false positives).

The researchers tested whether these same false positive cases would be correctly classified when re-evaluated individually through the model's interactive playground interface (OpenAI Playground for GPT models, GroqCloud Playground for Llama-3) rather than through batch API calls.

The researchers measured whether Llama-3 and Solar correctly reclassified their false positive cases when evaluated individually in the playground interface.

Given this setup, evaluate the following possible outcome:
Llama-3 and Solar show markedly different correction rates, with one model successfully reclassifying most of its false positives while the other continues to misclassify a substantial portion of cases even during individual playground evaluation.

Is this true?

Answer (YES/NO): NO